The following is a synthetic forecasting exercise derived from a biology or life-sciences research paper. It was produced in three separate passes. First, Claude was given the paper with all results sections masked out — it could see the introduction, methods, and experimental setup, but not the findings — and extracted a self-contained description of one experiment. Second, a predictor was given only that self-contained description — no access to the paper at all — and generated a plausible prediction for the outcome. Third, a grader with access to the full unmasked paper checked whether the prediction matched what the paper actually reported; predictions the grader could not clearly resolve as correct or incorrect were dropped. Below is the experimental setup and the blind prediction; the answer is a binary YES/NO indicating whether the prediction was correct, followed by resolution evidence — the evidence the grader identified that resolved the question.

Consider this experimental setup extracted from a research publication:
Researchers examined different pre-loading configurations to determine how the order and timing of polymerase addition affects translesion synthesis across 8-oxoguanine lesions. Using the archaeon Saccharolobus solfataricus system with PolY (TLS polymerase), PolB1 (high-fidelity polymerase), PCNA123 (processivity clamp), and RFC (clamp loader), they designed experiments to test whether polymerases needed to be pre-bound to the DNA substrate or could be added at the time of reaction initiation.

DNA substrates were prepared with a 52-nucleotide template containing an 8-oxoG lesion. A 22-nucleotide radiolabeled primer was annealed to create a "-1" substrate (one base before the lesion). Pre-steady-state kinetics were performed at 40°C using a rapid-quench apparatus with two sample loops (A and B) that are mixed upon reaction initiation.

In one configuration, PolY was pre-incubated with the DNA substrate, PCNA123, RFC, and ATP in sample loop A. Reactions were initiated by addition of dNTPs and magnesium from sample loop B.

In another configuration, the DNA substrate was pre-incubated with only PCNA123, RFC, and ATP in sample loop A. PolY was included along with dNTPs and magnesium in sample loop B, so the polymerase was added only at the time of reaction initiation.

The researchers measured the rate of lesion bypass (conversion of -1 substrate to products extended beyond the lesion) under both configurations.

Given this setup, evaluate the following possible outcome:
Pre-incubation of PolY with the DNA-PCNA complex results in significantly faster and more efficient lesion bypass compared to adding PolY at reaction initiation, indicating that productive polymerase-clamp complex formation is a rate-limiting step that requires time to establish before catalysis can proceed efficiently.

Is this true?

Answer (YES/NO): YES